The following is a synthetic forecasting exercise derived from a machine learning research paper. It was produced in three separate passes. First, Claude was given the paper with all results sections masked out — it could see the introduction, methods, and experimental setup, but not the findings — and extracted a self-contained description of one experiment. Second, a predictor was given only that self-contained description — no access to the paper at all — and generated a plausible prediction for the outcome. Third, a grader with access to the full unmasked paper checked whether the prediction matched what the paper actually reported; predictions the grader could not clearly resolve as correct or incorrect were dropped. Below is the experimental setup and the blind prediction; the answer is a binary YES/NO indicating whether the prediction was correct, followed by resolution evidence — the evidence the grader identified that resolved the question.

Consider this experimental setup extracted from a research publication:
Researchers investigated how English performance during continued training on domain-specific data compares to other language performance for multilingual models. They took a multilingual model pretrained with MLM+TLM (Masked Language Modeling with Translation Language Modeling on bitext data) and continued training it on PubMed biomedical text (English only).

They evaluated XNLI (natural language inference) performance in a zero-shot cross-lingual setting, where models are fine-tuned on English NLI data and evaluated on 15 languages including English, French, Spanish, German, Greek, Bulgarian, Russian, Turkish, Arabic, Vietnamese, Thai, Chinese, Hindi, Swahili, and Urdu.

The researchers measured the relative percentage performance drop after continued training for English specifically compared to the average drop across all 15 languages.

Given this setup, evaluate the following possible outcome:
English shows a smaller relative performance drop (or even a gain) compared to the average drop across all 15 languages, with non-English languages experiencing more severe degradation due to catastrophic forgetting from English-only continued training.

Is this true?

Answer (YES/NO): YES